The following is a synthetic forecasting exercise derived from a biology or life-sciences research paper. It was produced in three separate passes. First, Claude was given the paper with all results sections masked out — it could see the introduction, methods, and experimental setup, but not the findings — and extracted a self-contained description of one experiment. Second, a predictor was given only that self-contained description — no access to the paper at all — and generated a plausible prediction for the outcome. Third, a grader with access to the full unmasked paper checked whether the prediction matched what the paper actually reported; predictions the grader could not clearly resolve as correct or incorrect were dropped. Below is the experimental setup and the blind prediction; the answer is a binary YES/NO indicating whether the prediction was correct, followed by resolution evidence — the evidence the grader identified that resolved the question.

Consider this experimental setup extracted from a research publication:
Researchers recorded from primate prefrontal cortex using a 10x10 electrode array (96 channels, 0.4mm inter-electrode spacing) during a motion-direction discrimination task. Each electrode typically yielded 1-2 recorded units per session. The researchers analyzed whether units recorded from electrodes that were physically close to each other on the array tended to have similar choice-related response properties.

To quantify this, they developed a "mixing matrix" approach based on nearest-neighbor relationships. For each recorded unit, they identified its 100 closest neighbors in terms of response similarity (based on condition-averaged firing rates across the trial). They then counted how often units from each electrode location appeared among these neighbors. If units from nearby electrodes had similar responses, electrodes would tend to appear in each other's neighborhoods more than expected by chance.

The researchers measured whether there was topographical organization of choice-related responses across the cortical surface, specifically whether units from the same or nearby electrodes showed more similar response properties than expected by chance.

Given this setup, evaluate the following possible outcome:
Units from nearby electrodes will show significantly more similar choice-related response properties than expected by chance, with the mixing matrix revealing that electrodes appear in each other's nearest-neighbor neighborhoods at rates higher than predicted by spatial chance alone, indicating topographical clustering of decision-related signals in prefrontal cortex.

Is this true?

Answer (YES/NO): YES